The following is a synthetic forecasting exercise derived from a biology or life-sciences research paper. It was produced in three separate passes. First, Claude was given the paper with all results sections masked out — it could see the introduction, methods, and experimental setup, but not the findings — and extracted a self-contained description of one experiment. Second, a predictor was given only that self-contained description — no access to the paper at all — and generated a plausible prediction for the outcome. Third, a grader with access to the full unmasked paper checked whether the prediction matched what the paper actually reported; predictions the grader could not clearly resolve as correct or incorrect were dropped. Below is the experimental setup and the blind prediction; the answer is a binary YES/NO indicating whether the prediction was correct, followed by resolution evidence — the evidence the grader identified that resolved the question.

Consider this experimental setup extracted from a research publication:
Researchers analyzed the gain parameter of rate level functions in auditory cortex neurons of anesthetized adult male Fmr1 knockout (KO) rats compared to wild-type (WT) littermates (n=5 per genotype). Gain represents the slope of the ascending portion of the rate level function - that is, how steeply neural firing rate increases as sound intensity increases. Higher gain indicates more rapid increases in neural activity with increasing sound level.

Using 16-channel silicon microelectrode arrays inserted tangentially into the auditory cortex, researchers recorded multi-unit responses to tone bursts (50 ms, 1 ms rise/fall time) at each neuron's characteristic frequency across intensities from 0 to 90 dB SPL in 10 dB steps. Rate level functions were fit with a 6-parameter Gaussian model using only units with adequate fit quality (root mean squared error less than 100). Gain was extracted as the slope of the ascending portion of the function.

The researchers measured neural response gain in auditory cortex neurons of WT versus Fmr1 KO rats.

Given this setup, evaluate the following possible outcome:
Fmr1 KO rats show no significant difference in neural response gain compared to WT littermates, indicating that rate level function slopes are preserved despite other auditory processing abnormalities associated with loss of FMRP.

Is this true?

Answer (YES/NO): NO